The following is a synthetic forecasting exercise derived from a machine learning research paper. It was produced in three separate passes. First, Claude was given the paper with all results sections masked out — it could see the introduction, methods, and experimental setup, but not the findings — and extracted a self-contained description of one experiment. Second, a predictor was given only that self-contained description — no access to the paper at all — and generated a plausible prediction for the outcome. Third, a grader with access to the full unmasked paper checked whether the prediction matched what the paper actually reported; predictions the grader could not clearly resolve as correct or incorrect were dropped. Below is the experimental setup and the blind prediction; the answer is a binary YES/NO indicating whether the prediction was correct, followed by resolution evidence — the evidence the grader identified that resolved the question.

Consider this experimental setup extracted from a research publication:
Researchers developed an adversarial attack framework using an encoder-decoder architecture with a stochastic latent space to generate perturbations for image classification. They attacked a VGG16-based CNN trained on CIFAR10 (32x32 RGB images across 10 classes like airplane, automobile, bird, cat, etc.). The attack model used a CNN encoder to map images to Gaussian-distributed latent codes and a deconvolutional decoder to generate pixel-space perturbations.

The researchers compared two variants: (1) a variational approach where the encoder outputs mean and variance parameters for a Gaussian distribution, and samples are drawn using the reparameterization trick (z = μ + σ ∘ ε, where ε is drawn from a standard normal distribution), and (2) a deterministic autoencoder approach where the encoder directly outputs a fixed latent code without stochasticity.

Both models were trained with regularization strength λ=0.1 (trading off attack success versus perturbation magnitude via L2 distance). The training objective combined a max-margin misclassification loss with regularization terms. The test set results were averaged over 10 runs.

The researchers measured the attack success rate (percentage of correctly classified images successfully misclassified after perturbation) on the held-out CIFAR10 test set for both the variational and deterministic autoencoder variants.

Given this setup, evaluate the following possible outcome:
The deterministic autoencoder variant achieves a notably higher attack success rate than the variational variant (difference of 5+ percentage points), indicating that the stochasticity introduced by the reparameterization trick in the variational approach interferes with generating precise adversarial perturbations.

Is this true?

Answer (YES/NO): NO